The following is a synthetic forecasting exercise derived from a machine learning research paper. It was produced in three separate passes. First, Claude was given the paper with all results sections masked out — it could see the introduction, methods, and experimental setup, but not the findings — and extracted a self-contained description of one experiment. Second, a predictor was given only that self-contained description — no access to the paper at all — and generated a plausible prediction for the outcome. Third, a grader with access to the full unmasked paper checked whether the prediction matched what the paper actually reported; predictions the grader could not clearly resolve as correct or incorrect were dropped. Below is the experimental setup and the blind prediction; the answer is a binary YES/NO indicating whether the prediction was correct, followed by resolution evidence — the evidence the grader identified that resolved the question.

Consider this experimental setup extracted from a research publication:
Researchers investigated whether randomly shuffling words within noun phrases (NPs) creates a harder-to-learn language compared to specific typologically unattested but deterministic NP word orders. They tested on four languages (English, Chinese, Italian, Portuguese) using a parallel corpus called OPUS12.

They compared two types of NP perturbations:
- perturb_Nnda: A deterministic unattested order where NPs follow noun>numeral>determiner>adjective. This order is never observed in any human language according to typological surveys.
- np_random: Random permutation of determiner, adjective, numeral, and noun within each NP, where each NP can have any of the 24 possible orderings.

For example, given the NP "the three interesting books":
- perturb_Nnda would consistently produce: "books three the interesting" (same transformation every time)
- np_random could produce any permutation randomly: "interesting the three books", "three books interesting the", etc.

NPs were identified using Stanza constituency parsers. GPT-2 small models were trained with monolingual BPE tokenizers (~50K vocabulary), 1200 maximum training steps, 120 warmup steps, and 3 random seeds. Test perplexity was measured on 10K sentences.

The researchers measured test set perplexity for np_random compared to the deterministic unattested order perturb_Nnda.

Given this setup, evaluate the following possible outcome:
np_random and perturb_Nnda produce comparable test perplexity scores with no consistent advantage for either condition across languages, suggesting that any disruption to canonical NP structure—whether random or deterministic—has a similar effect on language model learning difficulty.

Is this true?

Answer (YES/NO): NO